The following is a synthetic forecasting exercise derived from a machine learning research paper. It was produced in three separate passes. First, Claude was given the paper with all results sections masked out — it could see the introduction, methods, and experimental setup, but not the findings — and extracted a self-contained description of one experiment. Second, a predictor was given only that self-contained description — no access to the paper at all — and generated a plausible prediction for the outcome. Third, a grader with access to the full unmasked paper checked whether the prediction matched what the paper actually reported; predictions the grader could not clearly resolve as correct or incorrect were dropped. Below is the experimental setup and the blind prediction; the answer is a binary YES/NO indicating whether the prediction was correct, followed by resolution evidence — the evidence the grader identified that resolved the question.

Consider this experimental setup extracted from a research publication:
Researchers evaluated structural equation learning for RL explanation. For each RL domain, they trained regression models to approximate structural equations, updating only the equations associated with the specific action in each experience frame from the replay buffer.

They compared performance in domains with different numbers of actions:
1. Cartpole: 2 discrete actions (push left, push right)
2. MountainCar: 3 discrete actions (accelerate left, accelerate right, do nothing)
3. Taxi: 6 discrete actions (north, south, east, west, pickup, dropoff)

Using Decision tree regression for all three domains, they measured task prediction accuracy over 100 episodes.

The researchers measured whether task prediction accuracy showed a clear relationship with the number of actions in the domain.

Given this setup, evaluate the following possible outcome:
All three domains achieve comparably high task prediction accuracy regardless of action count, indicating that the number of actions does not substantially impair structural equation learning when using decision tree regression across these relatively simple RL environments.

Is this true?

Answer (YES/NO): NO